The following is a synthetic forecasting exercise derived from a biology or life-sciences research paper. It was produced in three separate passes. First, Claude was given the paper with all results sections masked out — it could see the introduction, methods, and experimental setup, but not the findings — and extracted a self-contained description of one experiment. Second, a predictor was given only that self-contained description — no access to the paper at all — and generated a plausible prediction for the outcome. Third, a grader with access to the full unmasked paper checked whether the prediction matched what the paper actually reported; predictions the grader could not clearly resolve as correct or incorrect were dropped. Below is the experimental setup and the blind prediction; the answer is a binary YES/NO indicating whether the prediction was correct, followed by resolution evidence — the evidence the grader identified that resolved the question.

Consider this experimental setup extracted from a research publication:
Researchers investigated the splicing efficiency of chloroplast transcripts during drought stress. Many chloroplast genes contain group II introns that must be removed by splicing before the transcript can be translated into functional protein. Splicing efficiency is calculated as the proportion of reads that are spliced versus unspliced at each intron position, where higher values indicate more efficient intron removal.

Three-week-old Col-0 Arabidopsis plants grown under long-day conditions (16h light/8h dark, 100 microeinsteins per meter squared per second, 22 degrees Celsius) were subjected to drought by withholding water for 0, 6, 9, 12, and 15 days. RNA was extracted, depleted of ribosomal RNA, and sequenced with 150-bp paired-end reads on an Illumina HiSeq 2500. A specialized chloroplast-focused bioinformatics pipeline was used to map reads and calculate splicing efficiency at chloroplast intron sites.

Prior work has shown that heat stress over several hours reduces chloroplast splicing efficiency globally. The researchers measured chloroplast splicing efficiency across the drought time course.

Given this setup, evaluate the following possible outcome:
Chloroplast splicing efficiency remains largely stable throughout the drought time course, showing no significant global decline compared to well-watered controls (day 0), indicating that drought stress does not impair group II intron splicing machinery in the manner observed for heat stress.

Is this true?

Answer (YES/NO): YES